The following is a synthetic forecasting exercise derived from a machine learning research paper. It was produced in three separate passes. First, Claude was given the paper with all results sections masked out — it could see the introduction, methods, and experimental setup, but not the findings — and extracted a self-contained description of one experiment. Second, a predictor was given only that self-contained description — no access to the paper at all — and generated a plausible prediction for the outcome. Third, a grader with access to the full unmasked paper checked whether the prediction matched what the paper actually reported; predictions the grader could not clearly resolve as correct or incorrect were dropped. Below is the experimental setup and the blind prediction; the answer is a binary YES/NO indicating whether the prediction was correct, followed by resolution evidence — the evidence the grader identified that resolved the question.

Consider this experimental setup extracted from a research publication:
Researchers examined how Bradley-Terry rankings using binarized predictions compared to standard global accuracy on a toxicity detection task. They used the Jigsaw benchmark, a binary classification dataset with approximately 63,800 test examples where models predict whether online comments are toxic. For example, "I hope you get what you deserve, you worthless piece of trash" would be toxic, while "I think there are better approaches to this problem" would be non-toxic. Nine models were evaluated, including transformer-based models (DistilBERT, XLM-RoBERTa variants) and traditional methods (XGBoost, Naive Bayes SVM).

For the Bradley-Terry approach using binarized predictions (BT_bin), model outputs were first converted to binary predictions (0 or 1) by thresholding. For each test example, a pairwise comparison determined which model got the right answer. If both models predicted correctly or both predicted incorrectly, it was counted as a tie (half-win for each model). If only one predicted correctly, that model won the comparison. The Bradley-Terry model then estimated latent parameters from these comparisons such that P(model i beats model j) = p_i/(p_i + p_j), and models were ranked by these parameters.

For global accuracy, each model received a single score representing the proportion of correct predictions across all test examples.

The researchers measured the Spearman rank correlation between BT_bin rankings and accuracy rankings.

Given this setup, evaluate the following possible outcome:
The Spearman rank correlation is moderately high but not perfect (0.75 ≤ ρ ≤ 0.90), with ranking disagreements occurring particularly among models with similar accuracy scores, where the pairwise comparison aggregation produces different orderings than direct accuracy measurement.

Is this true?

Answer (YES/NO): NO